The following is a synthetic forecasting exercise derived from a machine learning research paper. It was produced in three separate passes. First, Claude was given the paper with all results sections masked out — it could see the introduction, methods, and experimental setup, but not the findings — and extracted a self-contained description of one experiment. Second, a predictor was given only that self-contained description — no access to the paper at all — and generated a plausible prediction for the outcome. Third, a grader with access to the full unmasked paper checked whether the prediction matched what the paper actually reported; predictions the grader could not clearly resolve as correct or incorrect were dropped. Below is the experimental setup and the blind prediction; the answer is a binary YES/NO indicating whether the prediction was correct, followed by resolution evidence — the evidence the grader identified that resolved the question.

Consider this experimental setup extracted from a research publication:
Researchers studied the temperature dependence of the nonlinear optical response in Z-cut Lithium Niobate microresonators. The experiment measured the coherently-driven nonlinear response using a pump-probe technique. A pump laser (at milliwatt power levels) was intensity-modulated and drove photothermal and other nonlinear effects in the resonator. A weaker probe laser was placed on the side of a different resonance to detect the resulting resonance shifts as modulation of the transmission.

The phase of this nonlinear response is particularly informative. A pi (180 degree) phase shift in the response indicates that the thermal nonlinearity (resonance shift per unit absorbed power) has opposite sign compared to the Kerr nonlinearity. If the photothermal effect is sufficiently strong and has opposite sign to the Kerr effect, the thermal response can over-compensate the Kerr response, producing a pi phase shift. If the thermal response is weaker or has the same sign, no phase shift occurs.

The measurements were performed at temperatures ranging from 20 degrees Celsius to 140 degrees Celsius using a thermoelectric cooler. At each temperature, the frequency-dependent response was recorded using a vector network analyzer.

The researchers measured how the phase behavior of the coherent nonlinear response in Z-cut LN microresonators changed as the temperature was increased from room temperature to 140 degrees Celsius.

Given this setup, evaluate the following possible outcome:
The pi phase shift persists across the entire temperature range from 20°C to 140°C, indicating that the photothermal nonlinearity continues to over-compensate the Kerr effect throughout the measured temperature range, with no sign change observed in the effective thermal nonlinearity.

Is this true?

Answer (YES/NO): NO